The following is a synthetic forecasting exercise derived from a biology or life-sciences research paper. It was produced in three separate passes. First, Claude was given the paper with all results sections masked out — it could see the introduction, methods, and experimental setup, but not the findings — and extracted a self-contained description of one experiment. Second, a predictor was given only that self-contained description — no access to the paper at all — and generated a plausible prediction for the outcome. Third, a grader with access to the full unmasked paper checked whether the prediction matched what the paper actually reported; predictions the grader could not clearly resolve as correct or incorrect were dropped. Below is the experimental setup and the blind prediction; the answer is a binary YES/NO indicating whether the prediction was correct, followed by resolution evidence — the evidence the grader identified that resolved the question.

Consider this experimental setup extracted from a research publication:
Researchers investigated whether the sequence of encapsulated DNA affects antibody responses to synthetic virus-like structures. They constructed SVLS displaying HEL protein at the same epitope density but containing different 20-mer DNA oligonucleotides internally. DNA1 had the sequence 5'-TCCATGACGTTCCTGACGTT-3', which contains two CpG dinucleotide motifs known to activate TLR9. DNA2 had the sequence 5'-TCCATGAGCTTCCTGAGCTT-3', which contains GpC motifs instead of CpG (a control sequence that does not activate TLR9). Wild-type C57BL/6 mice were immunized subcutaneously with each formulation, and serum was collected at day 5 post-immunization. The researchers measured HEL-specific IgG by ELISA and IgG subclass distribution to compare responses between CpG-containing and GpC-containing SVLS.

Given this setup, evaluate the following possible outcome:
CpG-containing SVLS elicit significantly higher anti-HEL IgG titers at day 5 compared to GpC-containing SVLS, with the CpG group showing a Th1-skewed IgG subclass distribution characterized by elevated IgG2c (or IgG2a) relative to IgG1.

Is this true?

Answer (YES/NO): YES